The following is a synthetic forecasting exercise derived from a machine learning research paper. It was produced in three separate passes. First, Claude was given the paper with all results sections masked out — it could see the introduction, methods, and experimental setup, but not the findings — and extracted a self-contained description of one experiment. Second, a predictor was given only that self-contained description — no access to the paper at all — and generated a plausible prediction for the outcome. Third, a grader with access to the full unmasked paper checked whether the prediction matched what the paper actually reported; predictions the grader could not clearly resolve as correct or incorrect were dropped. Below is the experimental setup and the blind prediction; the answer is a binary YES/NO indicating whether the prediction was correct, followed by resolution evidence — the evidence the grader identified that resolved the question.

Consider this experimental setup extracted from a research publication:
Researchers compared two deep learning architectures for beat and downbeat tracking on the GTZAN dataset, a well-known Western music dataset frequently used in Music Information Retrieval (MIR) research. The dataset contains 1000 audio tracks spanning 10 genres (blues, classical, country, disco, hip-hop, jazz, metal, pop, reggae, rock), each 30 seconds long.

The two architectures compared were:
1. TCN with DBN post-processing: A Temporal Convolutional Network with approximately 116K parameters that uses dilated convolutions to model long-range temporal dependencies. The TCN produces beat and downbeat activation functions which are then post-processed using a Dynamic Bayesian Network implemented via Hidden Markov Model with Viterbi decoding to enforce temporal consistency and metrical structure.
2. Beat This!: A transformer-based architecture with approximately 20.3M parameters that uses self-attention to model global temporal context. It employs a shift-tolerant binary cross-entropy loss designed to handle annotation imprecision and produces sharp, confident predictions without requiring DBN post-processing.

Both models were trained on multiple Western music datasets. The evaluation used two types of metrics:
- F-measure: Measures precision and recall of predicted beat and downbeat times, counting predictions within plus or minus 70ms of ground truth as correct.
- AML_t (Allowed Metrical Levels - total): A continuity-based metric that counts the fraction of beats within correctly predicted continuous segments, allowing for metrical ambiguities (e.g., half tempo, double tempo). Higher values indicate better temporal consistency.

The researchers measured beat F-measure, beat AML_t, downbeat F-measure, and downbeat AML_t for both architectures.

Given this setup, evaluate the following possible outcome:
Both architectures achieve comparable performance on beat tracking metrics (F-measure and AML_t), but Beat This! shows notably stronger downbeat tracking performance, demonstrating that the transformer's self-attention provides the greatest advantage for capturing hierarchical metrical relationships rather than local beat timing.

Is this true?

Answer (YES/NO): NO